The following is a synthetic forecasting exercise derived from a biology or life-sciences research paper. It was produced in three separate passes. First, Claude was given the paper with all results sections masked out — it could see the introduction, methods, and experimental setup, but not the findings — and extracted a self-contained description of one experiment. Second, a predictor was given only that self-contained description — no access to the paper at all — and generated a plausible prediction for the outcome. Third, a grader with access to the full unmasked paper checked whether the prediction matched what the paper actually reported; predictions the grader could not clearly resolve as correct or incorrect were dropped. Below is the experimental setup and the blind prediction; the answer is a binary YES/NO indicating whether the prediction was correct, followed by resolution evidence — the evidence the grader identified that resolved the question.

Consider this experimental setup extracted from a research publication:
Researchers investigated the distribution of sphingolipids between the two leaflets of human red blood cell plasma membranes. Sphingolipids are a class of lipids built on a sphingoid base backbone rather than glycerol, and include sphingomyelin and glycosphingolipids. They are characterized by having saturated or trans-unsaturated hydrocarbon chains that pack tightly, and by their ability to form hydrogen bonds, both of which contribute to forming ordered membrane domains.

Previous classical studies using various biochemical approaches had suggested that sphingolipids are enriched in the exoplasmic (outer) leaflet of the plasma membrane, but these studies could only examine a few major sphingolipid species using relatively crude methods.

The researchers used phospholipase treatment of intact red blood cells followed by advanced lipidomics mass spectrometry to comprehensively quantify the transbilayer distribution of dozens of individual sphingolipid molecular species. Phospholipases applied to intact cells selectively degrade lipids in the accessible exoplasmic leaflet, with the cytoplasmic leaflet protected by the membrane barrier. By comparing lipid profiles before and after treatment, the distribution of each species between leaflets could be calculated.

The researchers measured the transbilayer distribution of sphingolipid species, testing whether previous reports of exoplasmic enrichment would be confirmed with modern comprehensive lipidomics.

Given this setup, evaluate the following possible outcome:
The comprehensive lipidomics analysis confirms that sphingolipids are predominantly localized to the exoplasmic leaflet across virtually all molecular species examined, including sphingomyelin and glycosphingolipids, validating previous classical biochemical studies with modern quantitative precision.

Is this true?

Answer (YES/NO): NO